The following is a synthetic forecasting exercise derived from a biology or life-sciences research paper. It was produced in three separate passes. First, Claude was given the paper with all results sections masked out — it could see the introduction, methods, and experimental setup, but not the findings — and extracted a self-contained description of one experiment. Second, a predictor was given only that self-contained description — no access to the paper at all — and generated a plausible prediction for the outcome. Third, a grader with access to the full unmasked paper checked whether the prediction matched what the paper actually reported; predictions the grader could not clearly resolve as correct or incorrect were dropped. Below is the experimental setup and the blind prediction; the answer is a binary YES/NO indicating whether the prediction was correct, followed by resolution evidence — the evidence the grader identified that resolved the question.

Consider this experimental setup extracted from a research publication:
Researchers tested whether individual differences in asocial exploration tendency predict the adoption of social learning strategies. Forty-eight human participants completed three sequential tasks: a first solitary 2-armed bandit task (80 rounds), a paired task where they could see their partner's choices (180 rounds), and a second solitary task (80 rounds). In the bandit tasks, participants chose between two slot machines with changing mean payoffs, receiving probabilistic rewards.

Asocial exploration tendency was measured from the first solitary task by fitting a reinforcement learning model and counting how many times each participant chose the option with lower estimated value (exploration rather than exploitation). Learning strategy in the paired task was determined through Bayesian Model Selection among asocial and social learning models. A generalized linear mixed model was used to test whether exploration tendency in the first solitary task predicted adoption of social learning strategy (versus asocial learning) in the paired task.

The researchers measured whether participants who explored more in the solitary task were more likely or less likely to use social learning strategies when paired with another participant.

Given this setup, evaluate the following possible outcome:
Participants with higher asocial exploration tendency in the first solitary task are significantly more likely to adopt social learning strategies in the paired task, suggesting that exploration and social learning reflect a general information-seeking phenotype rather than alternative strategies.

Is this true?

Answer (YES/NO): NO